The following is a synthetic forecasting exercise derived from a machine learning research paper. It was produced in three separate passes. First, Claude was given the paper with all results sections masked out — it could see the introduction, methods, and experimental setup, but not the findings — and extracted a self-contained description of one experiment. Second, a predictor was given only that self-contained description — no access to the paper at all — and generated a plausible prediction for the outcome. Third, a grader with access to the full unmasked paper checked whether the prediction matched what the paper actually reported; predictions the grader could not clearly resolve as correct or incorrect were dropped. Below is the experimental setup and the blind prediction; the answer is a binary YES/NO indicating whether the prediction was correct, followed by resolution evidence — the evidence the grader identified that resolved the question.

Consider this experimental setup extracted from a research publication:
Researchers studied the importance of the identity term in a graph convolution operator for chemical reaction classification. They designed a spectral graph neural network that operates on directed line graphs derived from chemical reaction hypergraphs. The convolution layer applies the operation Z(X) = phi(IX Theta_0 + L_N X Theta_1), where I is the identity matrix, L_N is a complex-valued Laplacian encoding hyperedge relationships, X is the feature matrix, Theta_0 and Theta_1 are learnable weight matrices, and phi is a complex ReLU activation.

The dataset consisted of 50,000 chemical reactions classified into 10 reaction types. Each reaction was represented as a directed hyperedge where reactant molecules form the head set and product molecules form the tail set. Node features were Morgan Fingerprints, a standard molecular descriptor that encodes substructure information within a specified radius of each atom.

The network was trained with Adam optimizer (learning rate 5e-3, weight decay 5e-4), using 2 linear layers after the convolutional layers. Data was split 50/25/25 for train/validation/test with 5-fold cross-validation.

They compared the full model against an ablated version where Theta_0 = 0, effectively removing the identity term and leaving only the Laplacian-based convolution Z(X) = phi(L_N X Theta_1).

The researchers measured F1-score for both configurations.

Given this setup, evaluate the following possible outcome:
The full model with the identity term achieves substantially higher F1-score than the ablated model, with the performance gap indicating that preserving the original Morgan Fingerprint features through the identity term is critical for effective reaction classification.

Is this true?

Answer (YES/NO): YES